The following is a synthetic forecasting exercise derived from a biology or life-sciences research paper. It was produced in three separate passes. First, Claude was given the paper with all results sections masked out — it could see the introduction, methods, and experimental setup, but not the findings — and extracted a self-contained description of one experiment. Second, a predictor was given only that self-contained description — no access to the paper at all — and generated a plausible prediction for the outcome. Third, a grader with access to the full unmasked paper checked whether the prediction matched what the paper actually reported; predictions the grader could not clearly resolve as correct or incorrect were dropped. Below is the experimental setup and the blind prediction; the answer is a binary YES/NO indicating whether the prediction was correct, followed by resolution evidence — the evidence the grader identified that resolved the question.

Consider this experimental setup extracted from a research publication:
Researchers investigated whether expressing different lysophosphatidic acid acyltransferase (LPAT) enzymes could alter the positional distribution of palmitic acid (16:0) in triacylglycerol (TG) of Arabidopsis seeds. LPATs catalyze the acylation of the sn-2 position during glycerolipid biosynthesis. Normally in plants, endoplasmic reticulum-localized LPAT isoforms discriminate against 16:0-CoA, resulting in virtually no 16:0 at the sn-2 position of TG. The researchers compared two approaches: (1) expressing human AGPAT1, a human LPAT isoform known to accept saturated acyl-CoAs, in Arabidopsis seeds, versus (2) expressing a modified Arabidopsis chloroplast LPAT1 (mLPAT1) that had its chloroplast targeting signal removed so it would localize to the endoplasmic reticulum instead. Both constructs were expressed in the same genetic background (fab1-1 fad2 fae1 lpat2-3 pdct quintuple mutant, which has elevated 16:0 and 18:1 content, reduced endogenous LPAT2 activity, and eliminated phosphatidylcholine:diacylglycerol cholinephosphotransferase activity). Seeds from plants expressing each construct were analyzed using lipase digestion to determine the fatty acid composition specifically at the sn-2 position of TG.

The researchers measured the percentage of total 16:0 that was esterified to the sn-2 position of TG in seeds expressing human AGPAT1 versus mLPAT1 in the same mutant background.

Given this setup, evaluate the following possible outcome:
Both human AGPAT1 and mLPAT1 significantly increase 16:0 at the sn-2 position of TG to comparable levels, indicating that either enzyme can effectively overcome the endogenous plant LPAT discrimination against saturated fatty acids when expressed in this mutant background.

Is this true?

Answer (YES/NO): NO